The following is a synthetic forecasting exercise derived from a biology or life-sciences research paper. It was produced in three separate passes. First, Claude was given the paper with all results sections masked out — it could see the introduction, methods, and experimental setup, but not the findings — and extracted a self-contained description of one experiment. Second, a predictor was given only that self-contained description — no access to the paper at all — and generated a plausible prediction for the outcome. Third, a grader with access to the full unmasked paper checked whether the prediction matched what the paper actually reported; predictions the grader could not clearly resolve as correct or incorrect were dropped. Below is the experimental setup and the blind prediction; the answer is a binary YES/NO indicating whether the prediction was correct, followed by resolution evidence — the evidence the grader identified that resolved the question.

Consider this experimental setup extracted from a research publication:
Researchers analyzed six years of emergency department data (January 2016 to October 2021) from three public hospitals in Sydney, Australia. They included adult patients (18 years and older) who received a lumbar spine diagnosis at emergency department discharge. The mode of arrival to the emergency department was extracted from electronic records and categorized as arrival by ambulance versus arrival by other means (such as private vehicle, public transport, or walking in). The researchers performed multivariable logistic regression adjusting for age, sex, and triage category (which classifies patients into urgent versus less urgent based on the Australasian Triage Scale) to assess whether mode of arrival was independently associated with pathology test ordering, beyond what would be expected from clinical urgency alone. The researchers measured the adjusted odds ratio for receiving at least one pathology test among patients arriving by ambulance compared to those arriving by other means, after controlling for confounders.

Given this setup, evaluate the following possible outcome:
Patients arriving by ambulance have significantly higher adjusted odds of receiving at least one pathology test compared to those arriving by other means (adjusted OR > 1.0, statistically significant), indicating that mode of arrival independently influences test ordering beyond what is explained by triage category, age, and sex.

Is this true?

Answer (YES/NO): YES